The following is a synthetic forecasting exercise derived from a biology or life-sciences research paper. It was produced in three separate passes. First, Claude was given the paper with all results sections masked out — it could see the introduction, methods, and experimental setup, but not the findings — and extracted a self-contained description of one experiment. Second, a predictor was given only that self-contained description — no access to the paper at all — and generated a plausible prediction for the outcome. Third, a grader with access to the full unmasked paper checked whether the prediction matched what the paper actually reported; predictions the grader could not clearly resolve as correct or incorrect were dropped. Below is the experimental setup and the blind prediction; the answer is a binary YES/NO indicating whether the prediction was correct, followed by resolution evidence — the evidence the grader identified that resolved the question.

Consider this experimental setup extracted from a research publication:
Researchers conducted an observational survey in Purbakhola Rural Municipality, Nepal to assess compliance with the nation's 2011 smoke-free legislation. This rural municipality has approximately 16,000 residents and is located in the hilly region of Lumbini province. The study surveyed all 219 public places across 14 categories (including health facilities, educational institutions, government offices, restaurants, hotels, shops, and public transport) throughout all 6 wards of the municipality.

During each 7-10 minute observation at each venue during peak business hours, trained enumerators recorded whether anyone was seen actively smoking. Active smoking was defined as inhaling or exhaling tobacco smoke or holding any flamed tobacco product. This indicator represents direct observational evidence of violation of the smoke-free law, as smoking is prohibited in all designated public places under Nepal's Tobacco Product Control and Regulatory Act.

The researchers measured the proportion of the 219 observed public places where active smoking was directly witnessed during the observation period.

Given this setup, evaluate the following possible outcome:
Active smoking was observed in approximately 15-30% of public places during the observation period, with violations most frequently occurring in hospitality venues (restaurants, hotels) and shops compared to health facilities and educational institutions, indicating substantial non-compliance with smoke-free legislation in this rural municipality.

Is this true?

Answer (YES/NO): NO